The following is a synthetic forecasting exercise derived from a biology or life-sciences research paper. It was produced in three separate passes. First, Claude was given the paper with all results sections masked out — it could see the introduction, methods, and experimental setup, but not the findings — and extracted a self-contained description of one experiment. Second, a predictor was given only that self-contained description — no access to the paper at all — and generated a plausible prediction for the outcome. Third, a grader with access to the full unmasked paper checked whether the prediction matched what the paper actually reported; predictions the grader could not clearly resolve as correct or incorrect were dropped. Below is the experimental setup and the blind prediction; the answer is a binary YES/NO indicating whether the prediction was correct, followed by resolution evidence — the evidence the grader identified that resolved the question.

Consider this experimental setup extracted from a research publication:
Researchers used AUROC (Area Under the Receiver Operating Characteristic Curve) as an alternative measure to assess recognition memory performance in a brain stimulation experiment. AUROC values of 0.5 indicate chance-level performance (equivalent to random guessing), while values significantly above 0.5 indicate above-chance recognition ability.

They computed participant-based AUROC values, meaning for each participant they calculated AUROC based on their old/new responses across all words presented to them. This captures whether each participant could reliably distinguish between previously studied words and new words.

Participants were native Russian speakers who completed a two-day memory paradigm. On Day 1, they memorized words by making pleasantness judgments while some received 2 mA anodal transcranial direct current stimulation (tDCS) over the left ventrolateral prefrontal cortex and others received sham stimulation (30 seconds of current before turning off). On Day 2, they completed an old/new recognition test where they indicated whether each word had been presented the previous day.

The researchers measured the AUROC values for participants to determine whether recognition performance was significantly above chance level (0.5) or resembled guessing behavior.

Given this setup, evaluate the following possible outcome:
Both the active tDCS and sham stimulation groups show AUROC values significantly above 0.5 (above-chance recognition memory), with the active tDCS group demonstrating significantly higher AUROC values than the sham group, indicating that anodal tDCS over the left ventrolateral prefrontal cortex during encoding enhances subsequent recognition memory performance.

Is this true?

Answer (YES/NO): NO